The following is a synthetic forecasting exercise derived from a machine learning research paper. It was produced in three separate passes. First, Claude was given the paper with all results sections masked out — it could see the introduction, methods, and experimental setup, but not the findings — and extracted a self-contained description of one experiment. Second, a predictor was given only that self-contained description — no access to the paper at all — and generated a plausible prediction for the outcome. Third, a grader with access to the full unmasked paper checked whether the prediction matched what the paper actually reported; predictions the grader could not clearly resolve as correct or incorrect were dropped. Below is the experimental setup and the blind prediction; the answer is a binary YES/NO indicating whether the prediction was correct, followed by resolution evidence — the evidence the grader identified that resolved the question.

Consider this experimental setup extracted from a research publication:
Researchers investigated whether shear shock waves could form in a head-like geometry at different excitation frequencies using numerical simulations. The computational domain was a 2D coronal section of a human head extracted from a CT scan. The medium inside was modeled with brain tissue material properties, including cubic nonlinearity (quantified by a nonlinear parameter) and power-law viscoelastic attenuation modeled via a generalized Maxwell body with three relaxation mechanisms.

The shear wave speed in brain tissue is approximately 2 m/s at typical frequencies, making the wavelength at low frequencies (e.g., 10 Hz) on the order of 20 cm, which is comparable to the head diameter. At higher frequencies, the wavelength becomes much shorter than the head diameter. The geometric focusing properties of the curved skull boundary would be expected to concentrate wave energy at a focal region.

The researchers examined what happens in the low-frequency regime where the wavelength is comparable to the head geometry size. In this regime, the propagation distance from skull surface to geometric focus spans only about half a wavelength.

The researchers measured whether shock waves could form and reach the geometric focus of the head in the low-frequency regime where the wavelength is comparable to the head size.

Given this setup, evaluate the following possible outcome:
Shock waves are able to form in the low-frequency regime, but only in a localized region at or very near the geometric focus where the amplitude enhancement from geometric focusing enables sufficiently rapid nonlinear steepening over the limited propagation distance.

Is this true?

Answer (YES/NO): NO